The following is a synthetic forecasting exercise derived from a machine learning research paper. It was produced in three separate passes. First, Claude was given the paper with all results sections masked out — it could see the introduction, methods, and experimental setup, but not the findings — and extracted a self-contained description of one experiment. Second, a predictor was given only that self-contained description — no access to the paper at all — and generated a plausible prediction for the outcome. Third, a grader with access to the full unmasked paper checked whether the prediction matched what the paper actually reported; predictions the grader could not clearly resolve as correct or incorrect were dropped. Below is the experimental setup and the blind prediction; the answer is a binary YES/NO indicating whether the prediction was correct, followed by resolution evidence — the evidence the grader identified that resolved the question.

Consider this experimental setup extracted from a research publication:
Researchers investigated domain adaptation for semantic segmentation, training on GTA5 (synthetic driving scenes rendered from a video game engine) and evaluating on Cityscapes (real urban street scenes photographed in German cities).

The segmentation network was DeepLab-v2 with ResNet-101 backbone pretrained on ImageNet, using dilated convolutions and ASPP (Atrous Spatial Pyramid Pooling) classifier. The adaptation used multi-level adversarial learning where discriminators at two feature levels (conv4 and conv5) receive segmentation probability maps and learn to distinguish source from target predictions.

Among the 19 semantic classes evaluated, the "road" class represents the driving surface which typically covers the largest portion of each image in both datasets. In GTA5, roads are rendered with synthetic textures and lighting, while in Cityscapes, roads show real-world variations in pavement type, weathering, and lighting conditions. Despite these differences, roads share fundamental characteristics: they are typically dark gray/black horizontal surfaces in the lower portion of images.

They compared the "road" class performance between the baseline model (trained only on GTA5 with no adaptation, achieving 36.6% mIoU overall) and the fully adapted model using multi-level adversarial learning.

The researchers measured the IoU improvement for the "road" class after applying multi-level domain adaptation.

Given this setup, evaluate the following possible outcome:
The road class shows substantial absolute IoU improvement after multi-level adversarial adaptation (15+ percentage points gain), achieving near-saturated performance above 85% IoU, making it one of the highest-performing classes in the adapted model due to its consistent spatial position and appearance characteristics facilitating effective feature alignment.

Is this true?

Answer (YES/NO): NO